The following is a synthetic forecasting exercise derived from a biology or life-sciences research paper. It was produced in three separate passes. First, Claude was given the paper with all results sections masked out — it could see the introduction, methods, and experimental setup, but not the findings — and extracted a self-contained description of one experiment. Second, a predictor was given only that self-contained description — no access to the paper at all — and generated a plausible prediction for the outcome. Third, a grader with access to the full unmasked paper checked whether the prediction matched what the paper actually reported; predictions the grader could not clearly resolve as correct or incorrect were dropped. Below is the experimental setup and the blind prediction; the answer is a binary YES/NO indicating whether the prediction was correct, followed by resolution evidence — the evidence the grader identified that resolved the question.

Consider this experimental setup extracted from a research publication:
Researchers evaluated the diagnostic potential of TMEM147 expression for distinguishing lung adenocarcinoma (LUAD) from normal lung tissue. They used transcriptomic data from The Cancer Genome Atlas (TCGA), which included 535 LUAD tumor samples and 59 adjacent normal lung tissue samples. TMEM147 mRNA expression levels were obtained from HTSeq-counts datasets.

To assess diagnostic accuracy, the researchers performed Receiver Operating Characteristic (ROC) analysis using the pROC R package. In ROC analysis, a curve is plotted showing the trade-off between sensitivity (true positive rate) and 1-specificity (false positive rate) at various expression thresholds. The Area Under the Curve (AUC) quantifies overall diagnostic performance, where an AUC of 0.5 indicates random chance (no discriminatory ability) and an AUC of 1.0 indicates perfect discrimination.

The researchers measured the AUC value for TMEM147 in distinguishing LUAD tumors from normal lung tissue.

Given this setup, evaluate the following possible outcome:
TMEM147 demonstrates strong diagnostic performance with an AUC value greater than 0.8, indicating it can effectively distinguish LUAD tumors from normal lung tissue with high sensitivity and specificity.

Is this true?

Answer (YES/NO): YES